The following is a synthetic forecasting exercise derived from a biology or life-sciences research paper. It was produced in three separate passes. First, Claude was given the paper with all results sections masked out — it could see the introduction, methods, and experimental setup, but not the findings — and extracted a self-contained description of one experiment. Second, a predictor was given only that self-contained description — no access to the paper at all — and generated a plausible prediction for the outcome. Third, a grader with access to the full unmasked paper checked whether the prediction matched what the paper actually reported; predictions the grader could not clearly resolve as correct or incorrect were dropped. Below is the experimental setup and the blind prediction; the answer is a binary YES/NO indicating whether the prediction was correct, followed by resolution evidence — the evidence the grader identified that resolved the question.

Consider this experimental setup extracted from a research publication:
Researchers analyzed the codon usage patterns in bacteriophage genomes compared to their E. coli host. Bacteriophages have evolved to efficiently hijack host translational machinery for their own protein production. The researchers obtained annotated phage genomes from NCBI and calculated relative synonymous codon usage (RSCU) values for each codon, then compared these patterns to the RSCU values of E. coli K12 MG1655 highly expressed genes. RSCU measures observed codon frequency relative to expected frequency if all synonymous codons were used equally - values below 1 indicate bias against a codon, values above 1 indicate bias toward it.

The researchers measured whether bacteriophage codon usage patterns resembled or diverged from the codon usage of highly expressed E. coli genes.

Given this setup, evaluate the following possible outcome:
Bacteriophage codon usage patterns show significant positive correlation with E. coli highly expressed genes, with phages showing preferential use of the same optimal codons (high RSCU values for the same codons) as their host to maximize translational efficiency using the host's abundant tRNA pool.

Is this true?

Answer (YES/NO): NO